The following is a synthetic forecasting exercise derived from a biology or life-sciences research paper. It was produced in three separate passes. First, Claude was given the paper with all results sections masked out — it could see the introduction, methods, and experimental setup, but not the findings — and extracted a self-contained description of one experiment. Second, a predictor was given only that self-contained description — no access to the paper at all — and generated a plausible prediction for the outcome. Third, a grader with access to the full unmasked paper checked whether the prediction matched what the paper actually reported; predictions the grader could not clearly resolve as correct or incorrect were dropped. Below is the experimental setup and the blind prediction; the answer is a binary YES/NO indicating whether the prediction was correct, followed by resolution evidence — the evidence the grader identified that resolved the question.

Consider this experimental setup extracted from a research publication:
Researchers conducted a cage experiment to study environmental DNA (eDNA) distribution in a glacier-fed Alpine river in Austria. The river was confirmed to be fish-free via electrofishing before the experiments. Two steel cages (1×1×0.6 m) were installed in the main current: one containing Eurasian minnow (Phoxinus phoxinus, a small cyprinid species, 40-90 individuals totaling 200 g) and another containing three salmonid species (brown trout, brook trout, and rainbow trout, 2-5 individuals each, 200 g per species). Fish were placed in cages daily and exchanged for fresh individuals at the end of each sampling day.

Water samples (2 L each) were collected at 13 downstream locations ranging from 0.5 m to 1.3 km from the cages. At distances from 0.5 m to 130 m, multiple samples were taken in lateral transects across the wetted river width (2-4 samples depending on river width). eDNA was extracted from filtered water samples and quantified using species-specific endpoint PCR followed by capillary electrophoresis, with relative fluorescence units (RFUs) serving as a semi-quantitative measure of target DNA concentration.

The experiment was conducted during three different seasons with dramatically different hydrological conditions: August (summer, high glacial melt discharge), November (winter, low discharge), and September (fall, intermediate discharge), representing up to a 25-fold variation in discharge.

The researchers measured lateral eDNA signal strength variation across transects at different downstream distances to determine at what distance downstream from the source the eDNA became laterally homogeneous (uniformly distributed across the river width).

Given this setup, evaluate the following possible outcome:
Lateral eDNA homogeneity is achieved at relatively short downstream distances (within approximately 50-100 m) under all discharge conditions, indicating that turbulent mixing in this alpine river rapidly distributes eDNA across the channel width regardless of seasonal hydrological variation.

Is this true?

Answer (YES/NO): NO